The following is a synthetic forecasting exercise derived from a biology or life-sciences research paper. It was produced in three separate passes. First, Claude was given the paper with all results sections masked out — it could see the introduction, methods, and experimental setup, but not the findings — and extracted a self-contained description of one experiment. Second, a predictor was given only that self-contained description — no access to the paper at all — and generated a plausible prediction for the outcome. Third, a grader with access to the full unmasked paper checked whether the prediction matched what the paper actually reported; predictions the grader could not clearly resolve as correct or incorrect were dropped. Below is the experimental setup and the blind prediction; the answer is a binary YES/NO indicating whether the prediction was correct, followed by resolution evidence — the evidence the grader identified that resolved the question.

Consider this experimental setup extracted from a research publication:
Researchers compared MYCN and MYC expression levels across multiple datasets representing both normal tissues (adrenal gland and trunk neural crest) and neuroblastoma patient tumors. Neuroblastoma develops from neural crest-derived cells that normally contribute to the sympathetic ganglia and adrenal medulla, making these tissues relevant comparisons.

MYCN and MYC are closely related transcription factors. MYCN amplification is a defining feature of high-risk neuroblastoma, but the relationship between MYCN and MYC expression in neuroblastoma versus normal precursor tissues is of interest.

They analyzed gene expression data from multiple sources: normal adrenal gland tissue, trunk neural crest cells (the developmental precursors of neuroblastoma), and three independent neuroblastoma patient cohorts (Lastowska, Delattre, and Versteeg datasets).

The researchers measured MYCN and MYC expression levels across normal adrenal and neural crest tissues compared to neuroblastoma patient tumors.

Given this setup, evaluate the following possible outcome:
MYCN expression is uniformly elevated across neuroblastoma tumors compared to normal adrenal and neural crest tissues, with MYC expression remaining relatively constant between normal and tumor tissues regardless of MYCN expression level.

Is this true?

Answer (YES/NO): NO